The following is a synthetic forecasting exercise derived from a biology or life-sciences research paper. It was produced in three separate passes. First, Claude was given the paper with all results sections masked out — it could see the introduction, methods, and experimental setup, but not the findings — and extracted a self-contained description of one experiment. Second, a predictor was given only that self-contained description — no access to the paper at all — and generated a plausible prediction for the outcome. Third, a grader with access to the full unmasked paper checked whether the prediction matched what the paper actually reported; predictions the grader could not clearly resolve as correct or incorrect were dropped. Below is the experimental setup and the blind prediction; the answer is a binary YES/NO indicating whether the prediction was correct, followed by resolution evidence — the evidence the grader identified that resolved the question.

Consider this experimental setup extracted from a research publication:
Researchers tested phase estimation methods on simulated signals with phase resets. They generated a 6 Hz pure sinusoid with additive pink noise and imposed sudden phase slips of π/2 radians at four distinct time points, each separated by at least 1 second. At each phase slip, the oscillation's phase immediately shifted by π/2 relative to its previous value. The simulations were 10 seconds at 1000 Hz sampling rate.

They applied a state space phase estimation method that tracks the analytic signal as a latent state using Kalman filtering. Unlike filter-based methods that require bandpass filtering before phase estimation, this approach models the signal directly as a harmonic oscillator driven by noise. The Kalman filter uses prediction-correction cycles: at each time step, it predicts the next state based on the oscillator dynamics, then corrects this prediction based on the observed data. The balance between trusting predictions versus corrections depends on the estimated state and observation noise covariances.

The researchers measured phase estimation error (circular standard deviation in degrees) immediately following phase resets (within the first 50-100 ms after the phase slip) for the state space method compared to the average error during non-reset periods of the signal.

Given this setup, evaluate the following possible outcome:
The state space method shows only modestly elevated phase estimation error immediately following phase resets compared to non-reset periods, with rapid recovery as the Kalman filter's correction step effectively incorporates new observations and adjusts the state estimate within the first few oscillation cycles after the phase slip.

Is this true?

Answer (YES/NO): NO